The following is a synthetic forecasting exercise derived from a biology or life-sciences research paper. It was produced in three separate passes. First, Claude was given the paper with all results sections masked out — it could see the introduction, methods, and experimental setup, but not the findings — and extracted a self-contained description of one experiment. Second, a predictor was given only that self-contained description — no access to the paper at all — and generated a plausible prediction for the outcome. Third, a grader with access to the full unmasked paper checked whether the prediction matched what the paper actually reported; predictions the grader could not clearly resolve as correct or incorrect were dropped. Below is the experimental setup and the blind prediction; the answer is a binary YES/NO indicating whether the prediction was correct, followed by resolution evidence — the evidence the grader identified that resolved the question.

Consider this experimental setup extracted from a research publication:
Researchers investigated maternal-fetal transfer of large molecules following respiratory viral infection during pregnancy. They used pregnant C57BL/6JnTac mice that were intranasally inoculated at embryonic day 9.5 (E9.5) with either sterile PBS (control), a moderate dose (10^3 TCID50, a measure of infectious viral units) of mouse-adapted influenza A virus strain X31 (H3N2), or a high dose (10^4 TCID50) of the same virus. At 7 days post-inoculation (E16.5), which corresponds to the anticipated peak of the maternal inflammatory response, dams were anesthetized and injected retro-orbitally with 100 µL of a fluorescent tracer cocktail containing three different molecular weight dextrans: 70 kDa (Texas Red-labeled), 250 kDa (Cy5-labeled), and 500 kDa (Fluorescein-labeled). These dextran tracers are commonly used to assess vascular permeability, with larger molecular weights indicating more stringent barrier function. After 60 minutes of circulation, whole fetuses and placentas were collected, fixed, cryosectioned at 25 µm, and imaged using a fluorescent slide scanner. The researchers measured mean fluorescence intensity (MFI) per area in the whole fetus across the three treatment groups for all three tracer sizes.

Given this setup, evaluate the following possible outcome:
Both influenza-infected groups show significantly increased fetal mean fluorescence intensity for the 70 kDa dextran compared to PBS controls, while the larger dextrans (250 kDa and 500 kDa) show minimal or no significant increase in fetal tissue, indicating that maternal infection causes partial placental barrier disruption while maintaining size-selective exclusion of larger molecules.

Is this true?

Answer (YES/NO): NO